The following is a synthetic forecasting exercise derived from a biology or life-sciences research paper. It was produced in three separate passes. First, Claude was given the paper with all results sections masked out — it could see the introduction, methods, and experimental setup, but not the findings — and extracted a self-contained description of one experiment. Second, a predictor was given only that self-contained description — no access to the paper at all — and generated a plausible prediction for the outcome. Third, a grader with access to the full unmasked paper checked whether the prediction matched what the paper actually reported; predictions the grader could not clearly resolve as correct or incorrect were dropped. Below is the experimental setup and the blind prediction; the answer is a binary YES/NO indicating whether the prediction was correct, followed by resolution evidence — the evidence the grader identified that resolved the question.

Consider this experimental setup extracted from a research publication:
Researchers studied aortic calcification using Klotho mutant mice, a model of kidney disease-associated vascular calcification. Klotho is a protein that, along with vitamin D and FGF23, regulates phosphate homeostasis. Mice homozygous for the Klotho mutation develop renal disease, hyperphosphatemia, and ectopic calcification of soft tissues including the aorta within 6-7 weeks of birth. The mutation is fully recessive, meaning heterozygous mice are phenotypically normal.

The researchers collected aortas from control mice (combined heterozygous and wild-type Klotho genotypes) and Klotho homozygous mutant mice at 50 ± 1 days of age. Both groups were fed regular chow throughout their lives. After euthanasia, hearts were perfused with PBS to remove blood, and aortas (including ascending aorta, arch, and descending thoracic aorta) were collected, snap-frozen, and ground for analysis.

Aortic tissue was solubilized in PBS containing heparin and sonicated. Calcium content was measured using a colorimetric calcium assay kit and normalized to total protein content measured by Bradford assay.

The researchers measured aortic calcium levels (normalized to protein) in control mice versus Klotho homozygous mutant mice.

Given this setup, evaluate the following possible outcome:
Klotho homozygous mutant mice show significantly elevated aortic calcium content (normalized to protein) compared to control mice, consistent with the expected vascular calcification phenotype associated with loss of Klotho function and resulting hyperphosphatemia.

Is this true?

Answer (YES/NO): YES